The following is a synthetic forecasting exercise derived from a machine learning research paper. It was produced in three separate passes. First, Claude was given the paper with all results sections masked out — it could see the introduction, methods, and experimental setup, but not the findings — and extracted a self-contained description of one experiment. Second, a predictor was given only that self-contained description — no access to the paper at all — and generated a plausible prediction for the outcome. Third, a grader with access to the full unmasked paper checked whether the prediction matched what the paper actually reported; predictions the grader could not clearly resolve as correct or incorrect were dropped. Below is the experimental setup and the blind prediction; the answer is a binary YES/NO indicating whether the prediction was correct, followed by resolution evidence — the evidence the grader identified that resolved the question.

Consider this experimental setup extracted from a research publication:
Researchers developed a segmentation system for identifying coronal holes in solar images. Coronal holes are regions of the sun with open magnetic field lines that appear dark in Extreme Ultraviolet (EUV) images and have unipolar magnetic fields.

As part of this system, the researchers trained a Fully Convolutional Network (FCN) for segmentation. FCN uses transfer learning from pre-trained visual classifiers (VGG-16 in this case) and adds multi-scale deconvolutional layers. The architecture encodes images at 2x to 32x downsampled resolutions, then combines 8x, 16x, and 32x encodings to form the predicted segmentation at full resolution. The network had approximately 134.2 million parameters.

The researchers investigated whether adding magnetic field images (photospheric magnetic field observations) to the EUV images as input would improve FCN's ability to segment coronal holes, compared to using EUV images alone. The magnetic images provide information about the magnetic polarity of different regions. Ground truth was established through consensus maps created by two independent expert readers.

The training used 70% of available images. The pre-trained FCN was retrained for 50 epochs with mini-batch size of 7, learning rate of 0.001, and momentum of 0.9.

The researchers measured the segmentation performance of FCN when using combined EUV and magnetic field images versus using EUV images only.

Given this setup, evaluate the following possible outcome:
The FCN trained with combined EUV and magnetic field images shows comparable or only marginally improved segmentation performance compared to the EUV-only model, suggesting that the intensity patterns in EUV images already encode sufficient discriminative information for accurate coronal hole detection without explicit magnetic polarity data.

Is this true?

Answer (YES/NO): YES